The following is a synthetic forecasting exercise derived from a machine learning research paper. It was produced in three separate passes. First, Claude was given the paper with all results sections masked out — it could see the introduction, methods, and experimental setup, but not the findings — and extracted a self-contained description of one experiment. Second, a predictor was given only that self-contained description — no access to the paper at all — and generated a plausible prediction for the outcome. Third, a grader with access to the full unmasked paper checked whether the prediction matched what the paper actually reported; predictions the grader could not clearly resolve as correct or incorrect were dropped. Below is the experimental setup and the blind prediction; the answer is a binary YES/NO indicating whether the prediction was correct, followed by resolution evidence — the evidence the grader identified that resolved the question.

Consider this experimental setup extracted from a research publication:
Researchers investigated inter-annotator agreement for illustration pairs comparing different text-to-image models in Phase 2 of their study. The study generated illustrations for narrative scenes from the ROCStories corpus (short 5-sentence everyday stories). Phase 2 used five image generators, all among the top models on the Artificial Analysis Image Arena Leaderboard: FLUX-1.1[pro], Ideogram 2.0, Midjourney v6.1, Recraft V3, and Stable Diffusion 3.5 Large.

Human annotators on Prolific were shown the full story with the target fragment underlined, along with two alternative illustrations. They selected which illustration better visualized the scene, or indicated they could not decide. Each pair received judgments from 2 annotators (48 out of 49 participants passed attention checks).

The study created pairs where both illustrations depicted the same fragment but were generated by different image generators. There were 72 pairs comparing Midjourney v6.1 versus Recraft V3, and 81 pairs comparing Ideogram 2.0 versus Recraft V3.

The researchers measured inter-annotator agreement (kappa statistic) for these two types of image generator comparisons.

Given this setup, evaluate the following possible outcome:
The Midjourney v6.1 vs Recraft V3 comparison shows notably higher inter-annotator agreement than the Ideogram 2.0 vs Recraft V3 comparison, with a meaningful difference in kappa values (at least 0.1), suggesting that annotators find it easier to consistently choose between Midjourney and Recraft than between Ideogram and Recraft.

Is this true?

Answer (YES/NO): YES